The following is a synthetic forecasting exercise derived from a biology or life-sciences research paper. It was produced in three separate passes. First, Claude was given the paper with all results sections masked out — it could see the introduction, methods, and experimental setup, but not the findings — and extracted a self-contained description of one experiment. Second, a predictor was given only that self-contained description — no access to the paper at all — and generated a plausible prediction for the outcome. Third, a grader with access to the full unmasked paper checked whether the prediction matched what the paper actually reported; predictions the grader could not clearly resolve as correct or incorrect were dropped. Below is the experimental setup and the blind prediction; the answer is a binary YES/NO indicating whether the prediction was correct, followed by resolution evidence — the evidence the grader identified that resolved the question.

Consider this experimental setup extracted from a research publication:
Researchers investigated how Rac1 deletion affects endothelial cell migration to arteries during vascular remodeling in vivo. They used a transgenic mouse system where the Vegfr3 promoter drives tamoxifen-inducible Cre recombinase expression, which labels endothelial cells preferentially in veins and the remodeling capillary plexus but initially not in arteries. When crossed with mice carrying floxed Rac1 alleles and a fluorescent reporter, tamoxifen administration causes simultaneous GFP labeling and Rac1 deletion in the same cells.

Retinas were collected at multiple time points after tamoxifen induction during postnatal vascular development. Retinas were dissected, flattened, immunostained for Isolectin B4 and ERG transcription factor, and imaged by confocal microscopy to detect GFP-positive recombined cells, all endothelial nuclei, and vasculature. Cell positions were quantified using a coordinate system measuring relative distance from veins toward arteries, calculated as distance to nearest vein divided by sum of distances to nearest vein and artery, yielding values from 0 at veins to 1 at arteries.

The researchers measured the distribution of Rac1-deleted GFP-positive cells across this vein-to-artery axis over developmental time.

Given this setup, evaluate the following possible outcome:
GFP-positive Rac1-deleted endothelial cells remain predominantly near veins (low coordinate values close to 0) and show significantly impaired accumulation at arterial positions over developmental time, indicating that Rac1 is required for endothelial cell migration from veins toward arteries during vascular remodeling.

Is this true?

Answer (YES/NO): NO